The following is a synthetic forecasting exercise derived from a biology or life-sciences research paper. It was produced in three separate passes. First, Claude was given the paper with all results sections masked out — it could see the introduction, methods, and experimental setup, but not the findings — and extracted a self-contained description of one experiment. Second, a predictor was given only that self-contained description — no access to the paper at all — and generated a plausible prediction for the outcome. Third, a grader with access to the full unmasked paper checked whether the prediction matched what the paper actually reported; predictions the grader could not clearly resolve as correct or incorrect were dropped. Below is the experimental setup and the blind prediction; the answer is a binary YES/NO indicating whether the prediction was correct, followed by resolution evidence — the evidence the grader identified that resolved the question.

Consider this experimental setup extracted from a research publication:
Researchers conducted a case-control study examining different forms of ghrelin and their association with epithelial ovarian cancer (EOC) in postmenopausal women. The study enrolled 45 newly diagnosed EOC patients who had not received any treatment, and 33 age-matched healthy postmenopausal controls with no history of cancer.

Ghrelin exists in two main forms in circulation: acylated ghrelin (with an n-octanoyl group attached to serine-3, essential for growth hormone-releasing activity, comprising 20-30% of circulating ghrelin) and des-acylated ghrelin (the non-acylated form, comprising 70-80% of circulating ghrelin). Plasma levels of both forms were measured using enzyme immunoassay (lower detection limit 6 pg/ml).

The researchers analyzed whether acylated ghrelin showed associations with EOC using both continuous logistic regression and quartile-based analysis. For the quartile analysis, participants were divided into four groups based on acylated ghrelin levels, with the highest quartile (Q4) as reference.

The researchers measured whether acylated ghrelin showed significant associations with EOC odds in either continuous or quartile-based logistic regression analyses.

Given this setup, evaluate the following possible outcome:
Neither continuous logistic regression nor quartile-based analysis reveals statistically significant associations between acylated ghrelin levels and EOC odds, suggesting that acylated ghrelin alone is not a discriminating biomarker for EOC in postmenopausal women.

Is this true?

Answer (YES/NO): YES